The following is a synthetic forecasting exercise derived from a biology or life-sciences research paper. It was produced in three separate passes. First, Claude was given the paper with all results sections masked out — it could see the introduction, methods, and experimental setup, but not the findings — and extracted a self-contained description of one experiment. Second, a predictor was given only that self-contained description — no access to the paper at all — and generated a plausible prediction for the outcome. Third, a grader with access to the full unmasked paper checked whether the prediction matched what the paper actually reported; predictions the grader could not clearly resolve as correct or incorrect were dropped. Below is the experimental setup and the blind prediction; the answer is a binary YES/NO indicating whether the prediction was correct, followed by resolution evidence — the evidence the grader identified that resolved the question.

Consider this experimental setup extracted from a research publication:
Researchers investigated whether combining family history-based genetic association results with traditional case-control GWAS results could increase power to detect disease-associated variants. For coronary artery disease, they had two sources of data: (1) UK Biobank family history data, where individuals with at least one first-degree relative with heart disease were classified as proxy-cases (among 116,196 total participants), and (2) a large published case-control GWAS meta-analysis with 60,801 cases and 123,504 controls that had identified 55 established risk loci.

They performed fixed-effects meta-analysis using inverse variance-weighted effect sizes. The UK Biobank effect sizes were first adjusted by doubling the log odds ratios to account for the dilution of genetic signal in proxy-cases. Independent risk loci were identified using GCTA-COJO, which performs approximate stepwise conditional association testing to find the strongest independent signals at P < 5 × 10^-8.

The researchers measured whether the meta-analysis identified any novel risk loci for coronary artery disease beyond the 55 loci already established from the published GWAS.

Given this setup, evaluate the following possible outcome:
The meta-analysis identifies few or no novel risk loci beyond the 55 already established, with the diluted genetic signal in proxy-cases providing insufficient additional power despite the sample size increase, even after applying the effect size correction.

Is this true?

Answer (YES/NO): NO